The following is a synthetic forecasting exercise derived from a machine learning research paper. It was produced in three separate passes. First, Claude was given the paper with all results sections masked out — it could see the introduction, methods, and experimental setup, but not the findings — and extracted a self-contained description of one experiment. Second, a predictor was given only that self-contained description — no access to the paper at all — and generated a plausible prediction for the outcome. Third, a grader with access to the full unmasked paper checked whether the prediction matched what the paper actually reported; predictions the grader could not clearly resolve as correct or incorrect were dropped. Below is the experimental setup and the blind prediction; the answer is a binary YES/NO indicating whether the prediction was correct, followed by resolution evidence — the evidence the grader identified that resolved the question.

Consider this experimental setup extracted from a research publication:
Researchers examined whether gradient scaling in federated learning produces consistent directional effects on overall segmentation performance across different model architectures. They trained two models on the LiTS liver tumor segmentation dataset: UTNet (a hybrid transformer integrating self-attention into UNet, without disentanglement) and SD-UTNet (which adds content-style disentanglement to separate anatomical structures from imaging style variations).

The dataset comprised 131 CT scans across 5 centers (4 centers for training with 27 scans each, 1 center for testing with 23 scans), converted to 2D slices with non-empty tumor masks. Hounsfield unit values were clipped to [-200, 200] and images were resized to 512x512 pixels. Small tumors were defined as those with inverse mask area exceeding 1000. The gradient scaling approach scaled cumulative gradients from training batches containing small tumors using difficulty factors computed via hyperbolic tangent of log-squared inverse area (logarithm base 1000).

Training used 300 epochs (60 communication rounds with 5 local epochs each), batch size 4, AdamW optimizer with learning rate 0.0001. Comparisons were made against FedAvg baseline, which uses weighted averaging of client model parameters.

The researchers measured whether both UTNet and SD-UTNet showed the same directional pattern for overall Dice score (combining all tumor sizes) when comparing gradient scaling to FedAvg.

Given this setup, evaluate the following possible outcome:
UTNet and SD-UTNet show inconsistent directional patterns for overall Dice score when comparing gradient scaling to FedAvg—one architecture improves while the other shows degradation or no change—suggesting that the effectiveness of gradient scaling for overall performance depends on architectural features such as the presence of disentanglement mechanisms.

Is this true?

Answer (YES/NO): NO